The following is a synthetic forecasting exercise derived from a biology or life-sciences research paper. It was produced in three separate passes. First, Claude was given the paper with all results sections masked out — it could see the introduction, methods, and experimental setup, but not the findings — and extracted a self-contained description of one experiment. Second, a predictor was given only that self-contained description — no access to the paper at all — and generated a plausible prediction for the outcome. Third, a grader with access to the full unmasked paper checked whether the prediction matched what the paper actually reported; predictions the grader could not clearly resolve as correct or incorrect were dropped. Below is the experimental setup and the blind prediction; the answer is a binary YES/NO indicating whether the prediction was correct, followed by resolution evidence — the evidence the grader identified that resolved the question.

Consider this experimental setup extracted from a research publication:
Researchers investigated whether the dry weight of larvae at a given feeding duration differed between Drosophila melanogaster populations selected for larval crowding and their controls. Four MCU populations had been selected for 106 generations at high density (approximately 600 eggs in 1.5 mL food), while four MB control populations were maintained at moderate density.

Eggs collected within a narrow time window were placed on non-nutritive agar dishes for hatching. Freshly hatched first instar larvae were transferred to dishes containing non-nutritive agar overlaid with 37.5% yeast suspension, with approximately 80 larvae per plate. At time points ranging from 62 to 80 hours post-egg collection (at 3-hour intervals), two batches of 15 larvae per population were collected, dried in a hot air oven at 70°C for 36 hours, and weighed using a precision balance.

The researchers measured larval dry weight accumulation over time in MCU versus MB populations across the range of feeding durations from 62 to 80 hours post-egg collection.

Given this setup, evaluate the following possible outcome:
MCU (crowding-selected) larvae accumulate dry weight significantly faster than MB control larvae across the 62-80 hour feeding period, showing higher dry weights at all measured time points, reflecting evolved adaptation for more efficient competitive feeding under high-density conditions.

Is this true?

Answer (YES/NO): NO